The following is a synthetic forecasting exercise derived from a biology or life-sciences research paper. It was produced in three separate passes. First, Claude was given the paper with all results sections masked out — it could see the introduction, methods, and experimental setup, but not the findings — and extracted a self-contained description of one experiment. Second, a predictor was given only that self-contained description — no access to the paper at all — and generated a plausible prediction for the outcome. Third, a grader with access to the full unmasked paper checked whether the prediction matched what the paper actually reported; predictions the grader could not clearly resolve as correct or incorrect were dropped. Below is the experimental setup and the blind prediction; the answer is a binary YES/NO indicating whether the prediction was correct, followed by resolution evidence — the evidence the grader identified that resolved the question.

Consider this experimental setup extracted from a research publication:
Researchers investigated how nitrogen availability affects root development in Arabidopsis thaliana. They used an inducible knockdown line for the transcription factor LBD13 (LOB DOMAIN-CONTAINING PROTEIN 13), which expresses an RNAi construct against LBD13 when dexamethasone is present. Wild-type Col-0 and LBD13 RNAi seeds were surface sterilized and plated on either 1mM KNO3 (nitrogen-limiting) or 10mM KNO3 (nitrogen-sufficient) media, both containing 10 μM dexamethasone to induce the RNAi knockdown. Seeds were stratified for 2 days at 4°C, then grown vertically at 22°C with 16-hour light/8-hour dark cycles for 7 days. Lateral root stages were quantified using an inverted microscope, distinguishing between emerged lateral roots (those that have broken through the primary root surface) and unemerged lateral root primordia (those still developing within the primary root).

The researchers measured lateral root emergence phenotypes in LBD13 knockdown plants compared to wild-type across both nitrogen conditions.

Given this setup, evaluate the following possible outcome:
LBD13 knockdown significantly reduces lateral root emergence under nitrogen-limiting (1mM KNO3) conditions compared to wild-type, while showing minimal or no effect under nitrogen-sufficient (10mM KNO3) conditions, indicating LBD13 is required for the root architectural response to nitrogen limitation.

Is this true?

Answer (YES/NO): NO